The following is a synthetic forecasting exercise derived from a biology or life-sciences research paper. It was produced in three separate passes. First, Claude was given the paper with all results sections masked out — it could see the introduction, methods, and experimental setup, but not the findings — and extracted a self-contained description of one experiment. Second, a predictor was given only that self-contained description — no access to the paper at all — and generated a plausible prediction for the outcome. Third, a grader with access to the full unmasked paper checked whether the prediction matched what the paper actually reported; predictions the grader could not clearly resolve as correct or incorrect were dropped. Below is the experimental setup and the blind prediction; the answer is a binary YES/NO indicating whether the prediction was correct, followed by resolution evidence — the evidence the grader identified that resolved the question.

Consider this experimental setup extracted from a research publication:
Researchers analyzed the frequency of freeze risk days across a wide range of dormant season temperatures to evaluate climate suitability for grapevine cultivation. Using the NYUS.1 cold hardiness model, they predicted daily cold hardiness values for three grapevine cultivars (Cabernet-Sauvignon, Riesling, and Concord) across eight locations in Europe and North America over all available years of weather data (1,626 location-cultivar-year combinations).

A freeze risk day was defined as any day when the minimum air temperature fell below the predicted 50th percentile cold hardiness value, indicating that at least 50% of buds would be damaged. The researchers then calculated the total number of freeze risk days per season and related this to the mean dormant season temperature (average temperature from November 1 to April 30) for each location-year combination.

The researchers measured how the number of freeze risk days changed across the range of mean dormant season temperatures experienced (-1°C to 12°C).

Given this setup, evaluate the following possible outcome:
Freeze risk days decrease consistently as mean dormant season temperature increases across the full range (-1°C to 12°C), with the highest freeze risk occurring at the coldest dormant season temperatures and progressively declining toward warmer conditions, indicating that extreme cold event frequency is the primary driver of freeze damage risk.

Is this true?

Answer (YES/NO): NO